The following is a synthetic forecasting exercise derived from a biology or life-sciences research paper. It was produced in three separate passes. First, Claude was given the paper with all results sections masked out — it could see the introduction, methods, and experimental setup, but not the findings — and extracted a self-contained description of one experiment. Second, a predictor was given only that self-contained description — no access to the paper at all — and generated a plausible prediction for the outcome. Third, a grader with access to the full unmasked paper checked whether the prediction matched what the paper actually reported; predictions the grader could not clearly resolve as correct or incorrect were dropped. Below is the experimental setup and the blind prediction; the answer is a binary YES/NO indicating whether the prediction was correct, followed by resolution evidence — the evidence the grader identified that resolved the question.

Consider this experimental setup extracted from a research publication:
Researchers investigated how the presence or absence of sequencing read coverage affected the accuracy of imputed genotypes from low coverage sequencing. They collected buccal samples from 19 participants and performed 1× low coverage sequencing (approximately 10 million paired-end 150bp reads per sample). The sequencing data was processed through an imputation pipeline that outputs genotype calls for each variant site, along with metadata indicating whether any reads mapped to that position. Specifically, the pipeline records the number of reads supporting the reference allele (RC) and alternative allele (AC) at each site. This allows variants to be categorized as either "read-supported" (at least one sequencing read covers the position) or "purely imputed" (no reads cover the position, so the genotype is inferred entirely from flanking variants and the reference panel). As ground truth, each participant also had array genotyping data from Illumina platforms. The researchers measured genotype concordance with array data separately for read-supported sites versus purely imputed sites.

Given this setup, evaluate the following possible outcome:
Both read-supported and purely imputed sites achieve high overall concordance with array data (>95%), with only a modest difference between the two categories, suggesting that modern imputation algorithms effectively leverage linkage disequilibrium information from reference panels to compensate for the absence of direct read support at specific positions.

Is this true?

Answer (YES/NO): NO